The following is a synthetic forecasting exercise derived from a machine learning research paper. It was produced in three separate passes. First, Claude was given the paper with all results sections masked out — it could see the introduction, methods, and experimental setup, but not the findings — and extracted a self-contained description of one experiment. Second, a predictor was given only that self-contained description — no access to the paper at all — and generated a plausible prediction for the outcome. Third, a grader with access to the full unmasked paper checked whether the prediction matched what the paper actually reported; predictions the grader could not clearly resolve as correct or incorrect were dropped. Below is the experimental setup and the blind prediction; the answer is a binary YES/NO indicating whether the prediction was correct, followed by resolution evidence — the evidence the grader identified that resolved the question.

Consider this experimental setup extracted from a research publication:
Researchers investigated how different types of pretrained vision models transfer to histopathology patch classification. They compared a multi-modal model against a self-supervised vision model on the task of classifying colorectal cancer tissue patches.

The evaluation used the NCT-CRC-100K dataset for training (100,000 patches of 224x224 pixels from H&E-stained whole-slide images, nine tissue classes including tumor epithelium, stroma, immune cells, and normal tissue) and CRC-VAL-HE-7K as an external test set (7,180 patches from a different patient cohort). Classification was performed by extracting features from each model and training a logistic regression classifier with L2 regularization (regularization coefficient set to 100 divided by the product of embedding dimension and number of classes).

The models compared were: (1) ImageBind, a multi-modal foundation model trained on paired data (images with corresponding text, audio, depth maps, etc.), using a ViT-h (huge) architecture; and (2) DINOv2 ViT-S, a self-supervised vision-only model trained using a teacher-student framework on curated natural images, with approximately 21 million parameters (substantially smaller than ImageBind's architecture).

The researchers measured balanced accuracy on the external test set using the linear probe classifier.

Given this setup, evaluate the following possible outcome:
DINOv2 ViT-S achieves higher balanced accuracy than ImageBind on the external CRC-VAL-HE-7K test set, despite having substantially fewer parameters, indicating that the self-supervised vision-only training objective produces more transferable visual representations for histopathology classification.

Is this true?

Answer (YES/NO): NO